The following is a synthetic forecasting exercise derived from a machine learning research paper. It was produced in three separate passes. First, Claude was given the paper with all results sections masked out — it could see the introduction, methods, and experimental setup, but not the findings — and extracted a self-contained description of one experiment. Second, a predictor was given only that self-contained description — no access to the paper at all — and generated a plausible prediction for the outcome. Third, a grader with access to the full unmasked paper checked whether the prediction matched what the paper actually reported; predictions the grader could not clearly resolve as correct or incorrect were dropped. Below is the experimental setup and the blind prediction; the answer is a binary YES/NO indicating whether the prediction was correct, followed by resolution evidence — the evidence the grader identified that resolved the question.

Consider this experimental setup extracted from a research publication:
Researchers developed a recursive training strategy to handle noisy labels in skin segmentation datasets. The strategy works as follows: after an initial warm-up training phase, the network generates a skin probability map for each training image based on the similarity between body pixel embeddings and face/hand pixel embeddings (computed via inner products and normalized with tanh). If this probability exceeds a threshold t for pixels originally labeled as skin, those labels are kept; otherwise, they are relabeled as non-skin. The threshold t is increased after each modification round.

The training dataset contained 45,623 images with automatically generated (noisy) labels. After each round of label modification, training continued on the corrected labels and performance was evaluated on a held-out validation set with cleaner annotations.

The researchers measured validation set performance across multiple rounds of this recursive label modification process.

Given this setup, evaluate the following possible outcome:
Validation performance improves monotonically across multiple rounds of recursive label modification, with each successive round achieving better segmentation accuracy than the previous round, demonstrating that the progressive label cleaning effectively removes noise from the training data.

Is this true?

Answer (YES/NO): NO